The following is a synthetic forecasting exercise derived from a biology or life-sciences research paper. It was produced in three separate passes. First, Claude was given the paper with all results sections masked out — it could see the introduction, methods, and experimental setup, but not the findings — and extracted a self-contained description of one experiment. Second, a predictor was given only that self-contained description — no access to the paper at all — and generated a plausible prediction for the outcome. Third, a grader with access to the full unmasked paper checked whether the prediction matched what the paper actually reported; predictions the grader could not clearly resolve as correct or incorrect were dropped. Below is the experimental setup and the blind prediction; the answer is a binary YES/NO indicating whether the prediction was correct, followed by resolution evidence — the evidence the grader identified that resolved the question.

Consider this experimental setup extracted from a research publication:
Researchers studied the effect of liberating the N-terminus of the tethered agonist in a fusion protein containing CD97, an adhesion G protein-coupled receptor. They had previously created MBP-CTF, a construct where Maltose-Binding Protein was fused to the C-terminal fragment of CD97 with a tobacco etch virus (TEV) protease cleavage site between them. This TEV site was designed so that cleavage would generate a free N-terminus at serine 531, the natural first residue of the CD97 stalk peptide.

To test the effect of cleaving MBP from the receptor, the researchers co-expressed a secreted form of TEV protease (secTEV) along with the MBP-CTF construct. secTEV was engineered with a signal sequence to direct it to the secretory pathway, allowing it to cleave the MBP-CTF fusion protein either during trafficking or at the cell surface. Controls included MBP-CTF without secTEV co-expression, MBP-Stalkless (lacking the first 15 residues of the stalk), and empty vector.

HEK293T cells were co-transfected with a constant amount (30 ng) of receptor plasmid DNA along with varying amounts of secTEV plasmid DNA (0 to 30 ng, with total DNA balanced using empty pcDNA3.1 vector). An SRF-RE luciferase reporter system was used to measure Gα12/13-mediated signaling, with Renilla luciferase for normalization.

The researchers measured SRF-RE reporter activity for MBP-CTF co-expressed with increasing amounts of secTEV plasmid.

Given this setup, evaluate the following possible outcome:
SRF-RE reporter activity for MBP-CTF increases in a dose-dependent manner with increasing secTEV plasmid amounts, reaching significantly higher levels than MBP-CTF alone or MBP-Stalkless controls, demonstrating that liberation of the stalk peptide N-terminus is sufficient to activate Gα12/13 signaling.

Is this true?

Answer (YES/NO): NO